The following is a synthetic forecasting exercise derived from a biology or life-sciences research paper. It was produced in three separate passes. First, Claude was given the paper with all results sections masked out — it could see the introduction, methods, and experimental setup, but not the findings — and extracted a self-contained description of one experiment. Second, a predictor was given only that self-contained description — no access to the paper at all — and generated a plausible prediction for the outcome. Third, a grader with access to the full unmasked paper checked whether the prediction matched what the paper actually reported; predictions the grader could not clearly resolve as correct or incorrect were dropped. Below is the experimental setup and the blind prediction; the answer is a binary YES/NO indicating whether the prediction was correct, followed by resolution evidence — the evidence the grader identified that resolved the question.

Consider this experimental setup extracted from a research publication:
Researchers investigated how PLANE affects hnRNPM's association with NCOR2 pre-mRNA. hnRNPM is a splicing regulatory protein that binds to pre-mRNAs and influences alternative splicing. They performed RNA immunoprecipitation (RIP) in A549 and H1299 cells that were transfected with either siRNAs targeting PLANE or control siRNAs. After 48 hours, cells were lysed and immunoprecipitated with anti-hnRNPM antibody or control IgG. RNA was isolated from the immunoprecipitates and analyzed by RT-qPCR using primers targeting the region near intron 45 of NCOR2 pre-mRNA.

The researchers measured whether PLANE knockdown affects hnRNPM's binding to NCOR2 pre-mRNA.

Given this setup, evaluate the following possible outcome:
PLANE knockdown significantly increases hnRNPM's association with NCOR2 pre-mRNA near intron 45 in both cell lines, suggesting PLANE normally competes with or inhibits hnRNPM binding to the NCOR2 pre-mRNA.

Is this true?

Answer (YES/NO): NO